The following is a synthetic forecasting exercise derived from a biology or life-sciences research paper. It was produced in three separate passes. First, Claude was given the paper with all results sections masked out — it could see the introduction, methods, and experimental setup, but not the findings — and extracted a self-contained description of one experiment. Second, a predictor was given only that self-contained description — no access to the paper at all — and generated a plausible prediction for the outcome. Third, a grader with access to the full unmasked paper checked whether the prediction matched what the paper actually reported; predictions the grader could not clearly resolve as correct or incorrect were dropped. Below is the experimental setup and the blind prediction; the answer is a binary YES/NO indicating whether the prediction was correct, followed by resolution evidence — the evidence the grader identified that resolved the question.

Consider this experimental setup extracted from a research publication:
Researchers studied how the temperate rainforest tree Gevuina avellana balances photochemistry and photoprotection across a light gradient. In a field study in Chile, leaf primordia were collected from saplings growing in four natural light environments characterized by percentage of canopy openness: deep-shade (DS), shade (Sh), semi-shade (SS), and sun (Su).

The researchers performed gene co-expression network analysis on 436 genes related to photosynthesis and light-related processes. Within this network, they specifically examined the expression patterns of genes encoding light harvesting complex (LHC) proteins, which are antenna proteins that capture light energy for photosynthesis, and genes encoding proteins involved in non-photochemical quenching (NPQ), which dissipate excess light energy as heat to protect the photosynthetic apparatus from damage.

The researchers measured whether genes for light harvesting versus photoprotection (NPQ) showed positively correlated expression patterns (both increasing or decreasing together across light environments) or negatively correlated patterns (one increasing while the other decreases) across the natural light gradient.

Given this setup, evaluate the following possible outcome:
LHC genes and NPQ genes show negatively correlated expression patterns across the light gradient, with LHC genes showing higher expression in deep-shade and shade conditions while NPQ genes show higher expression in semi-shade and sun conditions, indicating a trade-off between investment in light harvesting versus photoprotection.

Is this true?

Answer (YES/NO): NO